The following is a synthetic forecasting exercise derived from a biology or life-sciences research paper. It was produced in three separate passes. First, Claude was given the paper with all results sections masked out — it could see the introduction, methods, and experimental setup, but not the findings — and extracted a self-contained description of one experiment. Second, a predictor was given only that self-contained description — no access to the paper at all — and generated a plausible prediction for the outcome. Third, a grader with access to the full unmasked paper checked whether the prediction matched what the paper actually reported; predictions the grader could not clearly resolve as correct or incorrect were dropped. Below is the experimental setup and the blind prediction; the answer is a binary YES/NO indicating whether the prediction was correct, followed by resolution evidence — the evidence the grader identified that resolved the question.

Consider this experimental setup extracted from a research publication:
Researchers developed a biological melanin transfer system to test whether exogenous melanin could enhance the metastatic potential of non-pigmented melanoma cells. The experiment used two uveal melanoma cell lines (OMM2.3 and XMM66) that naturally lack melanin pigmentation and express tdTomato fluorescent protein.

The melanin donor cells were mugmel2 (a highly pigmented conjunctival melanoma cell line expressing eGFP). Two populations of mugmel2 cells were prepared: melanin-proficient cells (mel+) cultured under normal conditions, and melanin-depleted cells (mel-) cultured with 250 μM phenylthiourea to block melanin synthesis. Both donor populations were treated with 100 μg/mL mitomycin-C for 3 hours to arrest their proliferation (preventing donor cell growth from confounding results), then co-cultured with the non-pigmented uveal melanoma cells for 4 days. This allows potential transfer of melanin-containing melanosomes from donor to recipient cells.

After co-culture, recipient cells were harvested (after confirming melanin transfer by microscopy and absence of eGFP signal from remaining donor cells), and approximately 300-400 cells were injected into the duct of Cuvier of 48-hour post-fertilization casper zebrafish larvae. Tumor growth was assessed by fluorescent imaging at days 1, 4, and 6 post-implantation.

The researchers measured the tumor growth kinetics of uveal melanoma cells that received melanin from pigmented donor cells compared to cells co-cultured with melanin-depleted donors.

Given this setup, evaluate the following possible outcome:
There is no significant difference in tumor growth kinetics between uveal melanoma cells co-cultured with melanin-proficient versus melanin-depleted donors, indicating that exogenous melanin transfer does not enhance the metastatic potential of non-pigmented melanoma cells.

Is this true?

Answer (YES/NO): NO